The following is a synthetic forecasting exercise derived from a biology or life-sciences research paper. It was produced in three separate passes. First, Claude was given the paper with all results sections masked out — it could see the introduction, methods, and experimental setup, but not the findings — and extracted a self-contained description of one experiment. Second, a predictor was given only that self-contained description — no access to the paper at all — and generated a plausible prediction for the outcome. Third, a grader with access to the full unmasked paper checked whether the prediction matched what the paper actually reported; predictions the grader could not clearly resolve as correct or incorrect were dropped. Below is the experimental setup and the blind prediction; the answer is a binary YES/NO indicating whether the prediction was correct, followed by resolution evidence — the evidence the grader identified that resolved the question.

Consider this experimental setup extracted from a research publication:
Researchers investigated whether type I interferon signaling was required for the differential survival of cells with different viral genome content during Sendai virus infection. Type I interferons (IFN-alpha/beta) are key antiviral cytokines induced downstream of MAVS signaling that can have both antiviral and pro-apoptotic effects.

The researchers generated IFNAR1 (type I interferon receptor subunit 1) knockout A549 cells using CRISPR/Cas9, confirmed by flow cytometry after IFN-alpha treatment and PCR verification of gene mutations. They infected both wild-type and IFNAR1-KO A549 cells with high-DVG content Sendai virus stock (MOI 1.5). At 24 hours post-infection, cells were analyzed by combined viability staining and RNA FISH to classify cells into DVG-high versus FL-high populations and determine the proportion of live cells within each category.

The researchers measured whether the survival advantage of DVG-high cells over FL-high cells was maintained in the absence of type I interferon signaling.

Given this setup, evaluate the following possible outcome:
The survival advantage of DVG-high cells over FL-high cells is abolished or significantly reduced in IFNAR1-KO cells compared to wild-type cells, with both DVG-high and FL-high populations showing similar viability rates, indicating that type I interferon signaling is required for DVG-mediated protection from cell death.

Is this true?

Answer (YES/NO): NO